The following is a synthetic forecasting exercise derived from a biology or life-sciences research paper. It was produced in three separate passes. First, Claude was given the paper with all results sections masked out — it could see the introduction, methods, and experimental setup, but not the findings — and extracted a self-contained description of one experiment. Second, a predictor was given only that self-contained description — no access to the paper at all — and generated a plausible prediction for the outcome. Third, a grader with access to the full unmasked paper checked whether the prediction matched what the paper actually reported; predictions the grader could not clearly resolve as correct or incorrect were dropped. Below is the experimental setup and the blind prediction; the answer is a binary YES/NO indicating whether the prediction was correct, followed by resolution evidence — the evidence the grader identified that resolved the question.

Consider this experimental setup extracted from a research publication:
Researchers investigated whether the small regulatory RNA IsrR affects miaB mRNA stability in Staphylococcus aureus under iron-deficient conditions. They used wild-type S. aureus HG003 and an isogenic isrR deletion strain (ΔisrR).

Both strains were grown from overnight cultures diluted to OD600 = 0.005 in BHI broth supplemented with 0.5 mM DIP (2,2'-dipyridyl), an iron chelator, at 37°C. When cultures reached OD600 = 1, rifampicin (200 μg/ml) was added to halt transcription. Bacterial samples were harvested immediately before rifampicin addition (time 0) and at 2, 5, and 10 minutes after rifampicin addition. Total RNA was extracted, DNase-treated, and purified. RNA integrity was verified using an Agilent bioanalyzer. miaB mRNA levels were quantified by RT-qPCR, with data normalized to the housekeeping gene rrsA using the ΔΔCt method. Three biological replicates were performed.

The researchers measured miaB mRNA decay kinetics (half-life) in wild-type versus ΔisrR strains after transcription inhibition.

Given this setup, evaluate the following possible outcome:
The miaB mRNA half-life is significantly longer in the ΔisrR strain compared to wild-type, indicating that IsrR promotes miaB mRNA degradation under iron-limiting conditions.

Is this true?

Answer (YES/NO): NO